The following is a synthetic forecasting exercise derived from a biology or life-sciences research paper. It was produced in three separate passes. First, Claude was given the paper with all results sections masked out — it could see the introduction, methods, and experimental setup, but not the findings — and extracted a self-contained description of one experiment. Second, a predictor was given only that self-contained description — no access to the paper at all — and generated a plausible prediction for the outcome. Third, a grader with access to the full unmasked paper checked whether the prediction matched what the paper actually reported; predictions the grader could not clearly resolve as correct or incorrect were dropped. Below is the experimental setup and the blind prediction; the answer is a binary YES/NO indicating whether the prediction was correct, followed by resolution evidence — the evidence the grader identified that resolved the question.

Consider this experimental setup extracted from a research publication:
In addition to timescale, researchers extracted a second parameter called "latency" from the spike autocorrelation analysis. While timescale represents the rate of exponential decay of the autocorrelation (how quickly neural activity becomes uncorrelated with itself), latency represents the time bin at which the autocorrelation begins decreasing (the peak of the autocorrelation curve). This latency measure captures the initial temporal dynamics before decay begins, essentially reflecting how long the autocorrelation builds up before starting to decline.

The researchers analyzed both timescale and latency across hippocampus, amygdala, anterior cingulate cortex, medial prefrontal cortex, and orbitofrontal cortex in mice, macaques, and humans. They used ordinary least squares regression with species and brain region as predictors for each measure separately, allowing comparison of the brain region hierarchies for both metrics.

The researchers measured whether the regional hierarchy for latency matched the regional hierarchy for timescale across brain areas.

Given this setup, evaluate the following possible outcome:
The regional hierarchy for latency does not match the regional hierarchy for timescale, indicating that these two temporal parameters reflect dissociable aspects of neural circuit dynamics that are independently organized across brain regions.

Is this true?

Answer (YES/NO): NO